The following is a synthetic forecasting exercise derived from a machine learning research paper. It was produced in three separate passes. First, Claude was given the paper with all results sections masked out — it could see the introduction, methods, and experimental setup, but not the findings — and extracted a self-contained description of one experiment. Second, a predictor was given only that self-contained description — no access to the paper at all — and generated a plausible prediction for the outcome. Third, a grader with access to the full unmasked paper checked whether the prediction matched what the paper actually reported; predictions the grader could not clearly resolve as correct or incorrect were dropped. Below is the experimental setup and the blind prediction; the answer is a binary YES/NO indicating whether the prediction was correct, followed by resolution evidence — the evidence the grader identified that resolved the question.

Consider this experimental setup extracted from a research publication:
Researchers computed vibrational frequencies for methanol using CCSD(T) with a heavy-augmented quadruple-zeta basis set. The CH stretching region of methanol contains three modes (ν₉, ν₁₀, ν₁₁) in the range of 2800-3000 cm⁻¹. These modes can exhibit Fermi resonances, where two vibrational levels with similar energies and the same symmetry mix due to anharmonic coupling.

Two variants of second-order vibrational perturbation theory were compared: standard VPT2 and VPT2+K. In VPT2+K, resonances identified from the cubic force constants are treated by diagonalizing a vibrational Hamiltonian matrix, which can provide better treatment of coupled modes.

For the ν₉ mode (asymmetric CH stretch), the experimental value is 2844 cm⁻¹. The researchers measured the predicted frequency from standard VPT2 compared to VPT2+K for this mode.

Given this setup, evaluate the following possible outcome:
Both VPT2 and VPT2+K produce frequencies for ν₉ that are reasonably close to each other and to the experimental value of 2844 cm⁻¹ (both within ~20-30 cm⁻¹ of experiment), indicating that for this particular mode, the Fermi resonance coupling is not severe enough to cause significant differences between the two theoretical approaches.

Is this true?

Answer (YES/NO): NO